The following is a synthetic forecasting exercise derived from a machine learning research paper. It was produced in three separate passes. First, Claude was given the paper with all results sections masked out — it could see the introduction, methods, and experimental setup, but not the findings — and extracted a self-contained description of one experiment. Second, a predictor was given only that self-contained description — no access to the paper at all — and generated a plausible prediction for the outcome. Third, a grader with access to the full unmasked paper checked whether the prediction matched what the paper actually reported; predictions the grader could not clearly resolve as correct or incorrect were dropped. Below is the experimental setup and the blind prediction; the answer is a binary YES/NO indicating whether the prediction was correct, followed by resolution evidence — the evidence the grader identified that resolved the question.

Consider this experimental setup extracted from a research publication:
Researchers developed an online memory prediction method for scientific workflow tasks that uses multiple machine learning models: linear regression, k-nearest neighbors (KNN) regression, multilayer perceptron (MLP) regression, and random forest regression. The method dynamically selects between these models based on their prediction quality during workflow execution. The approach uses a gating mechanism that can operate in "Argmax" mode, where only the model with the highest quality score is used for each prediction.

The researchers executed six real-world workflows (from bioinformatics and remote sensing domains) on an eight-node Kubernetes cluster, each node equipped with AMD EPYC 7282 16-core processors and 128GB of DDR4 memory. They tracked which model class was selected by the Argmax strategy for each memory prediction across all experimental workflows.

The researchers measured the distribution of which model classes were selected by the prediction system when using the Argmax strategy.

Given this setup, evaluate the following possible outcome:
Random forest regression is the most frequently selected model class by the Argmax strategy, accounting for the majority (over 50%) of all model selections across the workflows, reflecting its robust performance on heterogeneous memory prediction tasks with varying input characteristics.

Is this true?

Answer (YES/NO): NO